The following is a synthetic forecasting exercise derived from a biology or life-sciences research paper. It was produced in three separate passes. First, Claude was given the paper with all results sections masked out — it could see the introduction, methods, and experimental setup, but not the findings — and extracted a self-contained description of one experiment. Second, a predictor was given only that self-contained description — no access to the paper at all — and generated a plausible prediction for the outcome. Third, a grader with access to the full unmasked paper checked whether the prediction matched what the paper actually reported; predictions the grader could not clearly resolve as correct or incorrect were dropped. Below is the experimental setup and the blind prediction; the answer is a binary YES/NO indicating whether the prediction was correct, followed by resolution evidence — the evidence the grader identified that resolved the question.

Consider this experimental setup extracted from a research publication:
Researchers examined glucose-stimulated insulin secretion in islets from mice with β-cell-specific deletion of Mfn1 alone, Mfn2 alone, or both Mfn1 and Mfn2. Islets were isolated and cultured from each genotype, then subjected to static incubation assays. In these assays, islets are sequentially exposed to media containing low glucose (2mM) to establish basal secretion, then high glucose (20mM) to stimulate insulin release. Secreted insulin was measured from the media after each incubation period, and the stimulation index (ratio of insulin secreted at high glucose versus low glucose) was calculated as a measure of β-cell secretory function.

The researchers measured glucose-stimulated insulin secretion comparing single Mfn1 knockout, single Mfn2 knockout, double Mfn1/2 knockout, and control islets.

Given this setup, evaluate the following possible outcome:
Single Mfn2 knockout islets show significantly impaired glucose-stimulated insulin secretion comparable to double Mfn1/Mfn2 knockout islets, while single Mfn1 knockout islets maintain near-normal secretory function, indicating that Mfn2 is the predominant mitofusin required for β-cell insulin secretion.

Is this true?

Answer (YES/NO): NO